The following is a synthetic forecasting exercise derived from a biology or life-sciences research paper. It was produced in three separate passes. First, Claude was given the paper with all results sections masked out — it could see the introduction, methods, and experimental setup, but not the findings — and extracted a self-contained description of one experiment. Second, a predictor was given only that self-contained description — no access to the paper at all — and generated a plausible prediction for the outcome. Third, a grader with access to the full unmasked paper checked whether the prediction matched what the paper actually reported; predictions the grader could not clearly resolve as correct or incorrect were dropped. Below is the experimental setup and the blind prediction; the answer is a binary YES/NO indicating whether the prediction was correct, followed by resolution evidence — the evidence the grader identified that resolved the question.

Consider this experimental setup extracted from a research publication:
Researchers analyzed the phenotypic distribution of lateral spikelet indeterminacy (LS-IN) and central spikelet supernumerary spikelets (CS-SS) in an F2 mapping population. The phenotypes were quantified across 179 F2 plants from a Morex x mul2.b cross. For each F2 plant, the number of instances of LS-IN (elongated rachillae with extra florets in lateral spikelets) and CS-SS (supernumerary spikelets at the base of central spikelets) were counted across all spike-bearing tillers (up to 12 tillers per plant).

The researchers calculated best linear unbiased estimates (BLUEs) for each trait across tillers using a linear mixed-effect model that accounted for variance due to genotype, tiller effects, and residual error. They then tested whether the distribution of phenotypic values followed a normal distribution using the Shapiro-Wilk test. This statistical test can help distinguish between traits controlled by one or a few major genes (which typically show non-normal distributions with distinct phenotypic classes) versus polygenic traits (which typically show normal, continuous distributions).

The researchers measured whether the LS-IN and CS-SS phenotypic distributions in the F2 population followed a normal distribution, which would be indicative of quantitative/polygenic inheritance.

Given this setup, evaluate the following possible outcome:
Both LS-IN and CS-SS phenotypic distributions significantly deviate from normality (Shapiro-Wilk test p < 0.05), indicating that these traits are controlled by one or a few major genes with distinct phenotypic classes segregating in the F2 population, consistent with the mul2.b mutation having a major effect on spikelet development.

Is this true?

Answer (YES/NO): YES